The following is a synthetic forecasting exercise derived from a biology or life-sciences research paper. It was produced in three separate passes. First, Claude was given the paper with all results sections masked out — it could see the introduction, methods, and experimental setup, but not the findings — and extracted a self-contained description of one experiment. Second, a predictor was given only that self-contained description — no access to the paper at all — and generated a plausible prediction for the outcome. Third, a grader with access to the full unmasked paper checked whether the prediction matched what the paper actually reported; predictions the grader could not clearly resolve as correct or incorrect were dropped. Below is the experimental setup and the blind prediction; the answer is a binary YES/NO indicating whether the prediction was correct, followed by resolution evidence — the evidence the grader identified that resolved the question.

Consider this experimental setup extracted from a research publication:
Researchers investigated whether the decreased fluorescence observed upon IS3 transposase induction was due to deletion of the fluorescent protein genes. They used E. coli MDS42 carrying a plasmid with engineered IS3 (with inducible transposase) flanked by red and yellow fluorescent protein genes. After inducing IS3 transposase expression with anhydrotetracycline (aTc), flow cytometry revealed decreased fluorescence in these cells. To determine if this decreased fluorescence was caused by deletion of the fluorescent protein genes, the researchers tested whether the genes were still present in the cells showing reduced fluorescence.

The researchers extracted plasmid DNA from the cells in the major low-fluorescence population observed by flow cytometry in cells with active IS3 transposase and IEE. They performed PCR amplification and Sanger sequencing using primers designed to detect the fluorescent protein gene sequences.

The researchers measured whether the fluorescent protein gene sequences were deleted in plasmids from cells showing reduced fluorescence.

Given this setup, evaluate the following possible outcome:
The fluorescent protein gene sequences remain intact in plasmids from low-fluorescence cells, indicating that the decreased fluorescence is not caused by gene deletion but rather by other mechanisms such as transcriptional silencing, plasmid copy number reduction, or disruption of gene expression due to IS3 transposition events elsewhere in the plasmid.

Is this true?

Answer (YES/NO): YES